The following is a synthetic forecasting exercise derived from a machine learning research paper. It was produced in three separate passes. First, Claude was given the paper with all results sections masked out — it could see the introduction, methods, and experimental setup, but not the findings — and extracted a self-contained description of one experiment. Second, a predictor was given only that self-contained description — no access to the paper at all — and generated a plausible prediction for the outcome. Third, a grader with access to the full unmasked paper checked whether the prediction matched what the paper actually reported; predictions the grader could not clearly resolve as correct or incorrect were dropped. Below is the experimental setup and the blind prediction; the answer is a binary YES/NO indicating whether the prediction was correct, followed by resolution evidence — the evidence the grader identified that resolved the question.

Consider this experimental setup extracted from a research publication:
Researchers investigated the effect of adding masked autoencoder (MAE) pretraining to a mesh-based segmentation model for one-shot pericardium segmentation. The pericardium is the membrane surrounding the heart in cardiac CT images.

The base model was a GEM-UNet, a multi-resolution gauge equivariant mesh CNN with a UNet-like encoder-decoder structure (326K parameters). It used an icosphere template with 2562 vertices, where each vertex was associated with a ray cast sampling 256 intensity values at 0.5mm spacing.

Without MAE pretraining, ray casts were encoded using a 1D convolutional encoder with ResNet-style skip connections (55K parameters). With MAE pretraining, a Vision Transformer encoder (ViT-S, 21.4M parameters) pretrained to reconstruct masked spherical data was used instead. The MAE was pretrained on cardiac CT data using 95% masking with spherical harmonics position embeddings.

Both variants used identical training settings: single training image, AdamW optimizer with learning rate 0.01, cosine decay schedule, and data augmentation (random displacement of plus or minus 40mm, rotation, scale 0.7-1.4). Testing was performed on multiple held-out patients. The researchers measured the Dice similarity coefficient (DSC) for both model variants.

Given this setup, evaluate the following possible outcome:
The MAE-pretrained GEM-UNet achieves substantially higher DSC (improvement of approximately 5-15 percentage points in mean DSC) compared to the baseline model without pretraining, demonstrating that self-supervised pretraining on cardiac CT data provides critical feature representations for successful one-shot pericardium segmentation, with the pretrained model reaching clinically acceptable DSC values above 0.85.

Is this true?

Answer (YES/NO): NO